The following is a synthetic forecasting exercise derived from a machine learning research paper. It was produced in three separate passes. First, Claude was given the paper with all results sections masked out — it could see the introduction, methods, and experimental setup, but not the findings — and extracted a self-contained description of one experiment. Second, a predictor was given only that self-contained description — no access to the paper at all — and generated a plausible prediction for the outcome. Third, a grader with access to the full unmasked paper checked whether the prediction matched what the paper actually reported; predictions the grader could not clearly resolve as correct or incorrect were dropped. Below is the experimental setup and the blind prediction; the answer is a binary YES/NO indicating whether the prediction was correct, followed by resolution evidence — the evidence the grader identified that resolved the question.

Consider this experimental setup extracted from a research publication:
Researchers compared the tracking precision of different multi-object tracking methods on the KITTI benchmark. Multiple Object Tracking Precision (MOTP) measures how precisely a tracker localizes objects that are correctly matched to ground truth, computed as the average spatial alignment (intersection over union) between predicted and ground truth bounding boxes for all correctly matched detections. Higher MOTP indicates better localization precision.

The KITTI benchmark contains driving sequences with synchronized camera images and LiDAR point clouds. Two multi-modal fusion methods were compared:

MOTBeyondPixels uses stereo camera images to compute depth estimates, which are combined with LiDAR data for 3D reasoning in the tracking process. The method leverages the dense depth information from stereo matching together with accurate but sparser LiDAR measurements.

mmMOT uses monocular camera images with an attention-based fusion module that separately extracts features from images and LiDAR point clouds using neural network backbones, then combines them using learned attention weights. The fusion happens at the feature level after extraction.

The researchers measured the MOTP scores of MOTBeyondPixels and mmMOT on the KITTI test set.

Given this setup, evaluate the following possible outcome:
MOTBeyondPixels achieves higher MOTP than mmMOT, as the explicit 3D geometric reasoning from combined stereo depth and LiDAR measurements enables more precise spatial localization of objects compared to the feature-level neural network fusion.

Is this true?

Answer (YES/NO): YES